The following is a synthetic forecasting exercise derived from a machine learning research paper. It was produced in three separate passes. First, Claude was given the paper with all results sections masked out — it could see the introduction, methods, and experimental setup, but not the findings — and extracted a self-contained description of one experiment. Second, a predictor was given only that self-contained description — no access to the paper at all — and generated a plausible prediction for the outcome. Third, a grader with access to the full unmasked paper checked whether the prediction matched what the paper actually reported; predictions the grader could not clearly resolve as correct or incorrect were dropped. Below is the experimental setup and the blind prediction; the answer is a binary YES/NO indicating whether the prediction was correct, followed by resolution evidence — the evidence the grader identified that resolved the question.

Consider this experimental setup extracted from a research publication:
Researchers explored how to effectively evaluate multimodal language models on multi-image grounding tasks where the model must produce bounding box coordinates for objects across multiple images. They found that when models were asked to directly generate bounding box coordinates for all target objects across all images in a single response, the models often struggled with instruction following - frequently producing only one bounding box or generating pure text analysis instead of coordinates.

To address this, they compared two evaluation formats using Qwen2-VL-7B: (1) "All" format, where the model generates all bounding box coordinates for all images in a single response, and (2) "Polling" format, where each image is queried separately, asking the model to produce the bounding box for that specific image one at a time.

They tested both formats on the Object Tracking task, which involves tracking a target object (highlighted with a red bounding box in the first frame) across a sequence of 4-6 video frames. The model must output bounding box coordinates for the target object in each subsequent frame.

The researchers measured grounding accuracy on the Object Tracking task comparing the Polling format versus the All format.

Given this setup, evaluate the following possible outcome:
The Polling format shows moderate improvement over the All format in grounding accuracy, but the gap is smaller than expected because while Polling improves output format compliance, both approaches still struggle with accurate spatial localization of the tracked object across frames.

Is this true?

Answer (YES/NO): YES